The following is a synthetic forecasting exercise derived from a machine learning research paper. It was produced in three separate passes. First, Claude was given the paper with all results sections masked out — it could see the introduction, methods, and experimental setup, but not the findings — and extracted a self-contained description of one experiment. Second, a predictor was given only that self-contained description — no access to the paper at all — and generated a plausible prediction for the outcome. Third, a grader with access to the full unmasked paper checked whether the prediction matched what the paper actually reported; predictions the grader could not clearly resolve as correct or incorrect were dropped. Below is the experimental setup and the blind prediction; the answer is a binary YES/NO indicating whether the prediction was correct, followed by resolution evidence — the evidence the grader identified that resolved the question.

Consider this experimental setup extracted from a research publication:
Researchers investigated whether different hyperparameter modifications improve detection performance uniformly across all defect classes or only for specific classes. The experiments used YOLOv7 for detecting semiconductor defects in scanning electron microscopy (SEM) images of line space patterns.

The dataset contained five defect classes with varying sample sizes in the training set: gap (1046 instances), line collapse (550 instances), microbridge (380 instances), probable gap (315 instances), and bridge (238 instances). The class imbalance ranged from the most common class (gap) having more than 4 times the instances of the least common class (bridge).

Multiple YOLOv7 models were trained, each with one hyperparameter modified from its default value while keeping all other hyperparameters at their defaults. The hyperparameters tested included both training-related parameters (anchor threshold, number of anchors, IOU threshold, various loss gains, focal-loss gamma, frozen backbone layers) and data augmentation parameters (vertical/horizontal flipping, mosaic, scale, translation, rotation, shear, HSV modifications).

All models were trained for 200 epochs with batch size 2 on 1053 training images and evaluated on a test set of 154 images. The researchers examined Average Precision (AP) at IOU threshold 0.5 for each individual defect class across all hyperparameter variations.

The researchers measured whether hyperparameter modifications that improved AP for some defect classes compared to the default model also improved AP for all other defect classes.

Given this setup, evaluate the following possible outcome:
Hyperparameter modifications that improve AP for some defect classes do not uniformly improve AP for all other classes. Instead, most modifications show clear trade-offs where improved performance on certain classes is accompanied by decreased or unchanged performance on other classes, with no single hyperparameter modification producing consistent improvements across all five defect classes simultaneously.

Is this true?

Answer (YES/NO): YES